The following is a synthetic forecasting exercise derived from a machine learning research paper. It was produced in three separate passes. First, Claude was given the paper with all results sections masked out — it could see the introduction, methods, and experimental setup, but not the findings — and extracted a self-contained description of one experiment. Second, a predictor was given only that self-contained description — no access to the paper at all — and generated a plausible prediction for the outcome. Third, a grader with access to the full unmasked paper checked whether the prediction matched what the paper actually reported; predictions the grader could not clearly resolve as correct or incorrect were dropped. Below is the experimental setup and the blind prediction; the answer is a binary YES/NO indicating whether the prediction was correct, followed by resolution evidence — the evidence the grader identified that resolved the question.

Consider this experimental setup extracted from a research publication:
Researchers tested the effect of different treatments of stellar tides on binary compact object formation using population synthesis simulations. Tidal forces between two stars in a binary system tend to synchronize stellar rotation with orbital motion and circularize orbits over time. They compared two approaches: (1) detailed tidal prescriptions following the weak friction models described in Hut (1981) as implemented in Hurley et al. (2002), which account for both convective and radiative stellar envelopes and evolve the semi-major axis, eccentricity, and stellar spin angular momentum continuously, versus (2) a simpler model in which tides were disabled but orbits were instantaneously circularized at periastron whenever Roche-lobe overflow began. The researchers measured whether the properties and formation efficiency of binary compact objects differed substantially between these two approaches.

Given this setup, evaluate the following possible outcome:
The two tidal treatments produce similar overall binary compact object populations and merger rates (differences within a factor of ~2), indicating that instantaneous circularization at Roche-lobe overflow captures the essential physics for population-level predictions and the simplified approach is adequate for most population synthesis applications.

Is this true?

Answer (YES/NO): YES